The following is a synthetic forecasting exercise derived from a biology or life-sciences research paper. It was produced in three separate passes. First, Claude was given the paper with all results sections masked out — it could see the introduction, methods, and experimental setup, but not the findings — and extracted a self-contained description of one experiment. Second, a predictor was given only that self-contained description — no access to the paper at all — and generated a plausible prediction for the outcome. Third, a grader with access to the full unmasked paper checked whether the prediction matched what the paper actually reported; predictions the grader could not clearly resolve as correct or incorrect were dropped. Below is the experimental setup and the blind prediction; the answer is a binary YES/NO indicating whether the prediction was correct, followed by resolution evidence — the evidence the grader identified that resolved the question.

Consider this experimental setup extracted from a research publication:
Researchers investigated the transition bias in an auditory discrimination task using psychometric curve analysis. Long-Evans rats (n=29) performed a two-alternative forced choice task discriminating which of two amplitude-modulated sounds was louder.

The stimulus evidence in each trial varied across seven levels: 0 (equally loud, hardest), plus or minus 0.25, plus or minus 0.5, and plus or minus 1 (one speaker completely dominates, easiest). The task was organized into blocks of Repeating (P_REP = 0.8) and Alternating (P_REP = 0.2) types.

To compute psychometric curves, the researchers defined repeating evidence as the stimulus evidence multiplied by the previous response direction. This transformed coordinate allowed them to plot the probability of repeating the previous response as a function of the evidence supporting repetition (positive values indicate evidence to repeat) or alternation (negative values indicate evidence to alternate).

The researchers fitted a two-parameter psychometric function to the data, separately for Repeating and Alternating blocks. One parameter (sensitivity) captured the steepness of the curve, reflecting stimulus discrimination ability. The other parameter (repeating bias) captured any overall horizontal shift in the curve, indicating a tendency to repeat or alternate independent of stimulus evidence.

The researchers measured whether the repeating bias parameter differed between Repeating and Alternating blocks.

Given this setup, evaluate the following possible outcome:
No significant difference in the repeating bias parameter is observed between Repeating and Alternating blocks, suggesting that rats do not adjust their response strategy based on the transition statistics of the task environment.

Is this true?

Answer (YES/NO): NO